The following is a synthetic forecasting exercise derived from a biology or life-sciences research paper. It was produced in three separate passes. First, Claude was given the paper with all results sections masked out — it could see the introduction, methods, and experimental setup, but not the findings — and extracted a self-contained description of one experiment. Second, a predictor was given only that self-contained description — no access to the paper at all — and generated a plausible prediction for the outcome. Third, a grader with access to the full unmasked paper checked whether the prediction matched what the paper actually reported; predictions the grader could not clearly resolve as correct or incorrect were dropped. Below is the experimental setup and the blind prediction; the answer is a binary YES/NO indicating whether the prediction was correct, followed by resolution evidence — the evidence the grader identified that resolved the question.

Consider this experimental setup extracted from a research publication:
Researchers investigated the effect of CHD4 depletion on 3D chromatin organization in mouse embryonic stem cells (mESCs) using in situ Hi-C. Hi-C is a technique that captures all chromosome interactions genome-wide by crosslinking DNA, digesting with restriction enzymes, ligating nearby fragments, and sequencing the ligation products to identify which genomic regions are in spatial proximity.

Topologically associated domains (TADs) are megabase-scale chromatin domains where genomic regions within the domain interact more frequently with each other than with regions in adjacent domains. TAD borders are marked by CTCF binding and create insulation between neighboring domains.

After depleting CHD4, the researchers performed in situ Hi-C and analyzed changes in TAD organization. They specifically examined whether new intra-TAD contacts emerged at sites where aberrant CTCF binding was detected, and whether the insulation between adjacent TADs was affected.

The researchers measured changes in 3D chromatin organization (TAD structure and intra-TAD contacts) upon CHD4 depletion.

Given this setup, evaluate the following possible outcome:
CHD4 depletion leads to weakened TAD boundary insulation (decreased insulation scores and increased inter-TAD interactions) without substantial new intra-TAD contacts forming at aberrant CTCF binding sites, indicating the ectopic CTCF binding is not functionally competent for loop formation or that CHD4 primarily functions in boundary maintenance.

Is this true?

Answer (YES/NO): NO